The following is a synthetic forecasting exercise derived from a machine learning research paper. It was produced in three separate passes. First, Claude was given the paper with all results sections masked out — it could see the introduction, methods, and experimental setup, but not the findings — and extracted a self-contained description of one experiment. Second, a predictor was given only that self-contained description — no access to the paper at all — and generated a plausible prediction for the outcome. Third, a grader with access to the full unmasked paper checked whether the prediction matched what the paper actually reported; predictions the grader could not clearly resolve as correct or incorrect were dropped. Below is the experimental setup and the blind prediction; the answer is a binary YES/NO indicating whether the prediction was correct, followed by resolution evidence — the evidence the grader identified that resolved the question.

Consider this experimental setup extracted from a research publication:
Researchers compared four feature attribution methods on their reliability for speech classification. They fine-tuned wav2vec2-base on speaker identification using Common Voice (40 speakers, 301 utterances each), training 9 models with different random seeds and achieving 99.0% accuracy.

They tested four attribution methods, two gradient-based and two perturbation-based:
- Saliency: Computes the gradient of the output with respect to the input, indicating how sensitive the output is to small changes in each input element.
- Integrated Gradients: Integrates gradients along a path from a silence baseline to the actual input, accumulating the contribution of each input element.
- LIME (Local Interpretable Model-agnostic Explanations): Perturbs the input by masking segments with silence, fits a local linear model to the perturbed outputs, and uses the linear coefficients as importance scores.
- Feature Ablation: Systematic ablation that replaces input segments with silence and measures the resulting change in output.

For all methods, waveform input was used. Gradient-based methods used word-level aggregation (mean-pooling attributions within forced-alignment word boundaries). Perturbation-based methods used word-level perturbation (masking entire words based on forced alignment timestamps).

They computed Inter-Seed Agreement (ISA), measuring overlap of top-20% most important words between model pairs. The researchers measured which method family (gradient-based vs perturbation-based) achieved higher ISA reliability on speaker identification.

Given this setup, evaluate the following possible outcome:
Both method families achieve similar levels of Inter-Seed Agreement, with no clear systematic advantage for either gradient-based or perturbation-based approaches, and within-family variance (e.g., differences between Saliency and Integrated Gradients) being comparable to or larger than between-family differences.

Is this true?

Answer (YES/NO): NO